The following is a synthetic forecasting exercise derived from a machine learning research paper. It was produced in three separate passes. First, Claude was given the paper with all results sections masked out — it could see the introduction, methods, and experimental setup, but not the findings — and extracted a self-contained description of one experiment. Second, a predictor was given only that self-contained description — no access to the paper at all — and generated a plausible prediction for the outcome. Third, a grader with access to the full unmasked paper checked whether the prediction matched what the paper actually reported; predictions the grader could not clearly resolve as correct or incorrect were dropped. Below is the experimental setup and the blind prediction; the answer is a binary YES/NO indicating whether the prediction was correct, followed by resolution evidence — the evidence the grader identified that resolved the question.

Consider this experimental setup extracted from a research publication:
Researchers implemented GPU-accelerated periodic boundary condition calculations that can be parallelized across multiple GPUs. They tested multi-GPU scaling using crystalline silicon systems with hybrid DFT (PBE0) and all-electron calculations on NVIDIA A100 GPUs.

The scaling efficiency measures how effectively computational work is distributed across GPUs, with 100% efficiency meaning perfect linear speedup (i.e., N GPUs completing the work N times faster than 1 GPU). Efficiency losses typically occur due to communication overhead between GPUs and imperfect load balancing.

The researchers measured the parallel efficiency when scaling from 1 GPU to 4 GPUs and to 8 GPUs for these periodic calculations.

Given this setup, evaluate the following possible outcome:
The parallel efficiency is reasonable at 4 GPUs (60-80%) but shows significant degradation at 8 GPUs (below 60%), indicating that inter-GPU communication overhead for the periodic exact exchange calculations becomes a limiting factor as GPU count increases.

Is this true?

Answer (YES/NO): NO